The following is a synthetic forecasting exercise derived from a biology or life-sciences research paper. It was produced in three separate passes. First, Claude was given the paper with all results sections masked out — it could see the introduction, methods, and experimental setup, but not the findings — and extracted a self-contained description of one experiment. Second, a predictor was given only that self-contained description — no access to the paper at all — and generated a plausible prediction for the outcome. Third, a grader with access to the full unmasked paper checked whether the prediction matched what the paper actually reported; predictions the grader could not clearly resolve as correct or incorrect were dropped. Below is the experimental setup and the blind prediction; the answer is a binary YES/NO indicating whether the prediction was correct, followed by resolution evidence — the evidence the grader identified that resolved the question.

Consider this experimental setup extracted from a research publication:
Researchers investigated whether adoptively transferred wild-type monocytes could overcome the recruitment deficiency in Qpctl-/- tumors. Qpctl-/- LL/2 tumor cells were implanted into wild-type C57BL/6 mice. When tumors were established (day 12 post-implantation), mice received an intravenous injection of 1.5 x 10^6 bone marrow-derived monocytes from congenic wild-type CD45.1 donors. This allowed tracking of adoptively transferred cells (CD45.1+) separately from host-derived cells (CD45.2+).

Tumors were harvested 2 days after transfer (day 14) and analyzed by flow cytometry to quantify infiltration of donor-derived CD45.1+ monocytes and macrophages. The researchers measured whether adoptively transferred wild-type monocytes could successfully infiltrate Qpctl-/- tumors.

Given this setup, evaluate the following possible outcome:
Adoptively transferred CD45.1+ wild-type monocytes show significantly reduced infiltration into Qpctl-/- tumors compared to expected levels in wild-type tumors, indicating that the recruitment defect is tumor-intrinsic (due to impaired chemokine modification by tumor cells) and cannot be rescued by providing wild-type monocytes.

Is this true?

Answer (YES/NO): YES